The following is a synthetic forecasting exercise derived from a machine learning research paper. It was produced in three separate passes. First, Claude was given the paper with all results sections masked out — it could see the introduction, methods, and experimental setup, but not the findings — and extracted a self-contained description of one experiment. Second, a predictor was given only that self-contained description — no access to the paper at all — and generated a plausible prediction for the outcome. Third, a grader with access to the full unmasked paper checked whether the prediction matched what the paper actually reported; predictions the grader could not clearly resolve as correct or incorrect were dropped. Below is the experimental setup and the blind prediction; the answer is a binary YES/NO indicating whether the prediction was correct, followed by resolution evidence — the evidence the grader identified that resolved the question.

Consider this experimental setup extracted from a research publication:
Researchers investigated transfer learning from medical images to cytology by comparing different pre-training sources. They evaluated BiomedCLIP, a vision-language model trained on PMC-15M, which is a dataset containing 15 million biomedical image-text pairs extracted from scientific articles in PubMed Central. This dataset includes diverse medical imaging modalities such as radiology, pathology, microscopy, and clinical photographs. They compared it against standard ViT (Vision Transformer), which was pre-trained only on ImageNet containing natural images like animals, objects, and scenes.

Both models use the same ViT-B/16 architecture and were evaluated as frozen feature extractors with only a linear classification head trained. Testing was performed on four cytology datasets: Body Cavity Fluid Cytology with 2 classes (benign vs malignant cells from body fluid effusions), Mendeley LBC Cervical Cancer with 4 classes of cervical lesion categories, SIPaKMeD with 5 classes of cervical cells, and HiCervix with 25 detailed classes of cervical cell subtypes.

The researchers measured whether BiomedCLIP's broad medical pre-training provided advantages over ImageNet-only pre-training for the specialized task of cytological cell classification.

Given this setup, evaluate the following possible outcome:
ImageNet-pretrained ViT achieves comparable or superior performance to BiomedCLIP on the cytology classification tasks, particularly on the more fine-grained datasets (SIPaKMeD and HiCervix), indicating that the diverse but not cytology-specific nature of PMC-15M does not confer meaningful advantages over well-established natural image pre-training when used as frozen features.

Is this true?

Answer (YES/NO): YES